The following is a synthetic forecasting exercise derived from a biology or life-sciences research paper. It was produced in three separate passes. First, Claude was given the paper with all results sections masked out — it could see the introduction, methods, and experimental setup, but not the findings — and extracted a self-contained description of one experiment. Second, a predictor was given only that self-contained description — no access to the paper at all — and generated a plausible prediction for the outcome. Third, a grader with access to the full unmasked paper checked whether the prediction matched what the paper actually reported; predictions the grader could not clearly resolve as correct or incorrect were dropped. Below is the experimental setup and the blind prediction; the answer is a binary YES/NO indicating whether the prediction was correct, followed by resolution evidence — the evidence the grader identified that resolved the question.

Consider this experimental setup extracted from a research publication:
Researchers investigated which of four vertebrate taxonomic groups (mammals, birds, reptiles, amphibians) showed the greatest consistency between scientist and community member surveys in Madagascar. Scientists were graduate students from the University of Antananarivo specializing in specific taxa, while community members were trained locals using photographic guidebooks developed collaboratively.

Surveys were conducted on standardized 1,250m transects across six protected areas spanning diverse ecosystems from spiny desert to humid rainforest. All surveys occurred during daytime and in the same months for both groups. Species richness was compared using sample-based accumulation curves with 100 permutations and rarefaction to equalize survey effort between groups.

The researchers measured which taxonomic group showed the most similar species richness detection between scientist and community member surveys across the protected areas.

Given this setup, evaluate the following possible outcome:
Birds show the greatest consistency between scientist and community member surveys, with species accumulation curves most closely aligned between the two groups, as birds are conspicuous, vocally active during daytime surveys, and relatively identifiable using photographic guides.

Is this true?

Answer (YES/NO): NO